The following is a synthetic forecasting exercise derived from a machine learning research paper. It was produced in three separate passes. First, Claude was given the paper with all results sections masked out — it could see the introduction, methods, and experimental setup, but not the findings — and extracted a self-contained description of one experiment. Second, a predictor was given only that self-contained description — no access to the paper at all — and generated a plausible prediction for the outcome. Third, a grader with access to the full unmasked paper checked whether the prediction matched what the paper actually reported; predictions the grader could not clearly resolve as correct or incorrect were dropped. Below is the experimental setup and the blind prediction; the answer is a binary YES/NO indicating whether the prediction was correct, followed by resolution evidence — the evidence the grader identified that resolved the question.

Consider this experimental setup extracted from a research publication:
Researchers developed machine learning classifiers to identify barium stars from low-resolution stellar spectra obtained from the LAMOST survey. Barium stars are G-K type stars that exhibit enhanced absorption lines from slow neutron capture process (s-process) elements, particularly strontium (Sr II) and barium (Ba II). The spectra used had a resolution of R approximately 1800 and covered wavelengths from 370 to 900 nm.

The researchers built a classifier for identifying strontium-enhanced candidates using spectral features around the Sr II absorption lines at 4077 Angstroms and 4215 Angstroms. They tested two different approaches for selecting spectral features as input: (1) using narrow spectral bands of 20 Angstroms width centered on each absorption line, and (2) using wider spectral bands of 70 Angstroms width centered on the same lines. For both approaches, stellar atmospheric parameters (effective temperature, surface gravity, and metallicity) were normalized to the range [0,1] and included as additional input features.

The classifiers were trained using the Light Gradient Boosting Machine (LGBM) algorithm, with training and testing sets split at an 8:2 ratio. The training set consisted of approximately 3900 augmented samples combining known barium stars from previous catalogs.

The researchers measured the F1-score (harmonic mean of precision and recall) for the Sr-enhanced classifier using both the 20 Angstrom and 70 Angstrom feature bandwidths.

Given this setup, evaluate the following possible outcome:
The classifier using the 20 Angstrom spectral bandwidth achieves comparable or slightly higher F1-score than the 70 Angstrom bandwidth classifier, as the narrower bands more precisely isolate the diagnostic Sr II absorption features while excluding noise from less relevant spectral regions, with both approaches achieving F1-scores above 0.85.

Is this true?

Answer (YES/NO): YES